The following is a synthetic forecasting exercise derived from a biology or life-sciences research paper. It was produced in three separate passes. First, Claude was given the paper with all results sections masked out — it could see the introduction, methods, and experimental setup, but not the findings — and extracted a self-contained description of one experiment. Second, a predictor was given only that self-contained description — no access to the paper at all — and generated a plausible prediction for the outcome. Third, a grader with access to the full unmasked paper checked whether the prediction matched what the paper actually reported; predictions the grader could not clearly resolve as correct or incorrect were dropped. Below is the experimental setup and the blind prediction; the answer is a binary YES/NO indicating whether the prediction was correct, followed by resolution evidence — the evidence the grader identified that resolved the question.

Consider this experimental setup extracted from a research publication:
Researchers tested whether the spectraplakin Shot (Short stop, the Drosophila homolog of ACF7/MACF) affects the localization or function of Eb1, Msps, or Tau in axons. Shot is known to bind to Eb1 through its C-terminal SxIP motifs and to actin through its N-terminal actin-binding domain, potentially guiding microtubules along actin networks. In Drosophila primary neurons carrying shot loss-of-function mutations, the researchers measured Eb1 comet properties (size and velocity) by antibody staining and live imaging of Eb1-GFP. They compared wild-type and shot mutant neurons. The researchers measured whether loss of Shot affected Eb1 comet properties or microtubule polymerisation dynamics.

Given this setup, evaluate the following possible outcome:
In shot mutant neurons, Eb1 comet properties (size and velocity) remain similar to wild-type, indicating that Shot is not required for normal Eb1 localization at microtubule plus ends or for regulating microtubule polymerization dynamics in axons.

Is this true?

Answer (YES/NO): YES